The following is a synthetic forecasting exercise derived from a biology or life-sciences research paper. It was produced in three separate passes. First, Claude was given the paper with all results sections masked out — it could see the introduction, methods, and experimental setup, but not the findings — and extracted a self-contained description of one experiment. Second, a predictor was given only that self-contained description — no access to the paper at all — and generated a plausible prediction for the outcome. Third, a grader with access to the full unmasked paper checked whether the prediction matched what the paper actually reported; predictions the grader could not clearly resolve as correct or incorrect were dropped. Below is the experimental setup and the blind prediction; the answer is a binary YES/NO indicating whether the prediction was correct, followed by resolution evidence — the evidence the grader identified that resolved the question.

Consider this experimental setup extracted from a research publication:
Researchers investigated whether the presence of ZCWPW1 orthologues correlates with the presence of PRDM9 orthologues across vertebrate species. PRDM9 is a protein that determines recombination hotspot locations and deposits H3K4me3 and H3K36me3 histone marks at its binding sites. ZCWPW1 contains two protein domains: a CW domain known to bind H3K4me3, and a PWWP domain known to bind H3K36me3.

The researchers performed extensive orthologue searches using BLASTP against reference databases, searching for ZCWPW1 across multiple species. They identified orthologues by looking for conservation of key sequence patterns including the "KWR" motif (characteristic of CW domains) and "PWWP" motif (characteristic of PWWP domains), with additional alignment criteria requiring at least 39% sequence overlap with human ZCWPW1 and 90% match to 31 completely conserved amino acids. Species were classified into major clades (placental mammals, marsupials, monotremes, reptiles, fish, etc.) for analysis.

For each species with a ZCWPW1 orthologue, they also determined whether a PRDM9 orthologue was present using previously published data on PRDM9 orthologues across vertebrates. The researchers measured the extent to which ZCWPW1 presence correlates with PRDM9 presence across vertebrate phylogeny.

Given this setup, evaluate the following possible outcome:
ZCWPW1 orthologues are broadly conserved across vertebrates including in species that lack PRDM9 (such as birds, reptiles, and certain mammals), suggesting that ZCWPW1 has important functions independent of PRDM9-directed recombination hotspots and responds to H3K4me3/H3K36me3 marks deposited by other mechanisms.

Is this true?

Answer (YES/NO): NO